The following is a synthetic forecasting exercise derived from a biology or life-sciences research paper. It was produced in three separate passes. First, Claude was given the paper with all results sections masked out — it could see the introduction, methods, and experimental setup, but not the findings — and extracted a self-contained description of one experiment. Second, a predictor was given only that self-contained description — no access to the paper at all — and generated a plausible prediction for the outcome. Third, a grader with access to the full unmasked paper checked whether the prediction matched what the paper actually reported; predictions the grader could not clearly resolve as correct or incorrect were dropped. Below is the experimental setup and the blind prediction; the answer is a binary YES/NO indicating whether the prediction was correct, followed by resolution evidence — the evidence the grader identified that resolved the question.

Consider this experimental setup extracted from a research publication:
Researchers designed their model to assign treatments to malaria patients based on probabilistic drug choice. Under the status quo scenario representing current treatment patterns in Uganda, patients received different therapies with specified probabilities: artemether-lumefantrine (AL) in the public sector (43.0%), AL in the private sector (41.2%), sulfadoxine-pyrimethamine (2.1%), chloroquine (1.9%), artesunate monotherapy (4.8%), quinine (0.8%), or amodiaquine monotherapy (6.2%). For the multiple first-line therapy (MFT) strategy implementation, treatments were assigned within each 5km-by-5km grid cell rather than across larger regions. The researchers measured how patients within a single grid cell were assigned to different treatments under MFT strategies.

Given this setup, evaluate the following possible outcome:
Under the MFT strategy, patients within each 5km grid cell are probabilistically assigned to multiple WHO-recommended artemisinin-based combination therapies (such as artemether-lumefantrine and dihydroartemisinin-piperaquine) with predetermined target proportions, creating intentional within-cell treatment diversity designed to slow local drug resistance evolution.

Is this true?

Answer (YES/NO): YES